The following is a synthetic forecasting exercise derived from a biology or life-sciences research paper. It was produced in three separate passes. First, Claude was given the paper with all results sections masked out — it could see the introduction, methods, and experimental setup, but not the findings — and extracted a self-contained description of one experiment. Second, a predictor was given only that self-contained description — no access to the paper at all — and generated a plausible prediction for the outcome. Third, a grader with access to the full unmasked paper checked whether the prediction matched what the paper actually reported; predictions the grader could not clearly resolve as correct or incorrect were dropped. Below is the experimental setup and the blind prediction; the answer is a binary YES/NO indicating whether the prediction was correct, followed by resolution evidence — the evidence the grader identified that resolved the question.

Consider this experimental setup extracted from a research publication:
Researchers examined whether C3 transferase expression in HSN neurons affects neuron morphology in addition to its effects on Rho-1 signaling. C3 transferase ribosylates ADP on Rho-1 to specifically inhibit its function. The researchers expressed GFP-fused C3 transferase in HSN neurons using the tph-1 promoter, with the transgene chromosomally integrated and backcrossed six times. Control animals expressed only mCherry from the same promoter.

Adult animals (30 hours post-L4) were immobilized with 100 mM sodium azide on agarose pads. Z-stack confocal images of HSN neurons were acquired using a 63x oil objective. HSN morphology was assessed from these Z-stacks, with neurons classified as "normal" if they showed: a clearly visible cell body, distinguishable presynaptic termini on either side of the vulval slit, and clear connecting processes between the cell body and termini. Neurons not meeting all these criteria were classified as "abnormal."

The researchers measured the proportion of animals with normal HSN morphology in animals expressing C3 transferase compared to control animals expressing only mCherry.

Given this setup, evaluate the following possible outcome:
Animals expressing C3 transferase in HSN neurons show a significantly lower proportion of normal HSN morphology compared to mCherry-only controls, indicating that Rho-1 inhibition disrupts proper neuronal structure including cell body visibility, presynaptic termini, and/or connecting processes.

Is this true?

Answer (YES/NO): NO